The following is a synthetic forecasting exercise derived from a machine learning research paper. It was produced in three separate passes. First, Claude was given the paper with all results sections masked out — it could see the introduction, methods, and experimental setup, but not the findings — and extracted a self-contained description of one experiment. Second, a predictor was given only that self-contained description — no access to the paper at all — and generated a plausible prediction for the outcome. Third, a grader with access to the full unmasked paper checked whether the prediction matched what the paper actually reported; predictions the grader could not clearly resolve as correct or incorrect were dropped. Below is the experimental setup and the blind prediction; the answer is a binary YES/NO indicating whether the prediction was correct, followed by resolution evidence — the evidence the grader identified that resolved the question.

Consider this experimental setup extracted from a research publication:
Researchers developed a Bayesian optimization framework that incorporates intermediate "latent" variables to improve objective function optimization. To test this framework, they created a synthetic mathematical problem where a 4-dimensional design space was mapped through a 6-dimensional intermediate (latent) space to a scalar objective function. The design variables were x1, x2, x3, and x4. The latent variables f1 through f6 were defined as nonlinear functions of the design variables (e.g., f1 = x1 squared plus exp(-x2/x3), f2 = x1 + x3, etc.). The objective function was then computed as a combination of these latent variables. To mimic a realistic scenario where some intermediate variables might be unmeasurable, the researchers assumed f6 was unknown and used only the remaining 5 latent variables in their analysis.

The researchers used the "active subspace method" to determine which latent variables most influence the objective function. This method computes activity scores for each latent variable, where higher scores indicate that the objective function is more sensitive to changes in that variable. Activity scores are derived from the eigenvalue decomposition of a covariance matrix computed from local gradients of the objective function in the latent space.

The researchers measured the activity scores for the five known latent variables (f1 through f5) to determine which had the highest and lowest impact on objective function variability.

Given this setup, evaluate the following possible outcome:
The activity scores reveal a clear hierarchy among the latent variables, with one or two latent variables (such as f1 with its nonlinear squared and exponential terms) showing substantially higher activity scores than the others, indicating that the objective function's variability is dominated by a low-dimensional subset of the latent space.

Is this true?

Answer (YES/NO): NO